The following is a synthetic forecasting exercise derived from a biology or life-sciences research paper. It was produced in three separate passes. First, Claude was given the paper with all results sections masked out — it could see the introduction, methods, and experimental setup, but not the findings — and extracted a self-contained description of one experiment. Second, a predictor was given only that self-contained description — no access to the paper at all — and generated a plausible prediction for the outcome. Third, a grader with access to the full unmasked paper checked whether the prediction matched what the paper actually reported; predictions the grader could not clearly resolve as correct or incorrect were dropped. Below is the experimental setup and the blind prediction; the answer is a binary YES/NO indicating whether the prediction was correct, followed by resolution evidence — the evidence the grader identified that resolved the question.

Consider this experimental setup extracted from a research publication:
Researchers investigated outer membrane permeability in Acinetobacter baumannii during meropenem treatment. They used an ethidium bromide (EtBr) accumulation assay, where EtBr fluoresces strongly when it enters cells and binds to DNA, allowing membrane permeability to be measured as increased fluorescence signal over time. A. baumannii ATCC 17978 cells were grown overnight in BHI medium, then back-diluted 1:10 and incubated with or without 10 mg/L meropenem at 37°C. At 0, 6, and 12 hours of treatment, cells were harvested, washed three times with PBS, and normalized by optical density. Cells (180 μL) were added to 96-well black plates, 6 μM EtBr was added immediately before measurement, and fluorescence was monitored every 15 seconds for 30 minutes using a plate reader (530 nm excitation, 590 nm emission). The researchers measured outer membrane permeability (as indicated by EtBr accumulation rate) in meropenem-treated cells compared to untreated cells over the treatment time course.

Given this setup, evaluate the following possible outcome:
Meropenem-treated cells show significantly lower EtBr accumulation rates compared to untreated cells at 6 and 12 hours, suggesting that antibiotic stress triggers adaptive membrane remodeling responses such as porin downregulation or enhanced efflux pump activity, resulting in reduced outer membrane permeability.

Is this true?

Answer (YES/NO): NO